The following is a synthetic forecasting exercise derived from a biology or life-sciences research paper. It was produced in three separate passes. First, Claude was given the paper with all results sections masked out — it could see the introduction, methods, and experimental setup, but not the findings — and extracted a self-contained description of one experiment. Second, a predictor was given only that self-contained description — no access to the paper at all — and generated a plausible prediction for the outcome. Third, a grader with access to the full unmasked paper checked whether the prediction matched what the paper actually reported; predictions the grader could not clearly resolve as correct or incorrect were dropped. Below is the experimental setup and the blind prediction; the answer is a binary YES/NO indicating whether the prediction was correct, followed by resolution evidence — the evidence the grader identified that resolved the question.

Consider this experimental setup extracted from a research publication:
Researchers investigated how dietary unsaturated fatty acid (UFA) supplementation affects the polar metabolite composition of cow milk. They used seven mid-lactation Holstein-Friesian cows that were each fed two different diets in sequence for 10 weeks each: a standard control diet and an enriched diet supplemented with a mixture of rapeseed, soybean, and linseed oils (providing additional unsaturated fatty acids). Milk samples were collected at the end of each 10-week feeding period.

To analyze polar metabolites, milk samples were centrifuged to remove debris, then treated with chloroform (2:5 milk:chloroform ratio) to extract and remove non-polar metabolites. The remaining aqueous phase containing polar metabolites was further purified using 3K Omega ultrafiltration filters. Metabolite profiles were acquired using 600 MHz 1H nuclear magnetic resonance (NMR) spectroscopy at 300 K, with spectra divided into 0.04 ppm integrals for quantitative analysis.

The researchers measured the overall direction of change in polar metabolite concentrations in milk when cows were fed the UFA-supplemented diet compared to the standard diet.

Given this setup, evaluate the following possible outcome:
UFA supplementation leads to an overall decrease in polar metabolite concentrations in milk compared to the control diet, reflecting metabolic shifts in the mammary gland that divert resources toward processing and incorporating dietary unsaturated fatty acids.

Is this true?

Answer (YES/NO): YES